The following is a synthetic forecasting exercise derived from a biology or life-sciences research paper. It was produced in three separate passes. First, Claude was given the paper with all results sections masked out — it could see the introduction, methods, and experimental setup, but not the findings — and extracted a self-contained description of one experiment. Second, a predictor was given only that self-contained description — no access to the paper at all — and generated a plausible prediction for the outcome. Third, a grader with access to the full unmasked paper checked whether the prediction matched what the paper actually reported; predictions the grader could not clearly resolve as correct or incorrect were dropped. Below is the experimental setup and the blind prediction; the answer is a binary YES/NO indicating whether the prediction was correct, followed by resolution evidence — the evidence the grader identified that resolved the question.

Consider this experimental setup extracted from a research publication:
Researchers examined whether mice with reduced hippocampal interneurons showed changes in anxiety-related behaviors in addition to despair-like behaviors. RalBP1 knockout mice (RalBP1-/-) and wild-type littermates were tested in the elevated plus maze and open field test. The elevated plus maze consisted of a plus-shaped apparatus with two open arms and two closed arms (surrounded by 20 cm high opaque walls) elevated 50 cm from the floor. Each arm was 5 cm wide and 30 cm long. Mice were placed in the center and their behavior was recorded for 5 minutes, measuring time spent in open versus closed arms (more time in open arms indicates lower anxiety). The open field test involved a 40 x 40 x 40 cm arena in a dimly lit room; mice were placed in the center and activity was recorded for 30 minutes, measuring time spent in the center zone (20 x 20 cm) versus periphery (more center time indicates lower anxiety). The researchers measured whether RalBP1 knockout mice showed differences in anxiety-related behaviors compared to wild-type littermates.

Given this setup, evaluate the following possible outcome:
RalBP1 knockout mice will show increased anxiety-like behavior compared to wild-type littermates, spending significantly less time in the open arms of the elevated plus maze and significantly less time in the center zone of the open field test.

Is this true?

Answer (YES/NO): NO